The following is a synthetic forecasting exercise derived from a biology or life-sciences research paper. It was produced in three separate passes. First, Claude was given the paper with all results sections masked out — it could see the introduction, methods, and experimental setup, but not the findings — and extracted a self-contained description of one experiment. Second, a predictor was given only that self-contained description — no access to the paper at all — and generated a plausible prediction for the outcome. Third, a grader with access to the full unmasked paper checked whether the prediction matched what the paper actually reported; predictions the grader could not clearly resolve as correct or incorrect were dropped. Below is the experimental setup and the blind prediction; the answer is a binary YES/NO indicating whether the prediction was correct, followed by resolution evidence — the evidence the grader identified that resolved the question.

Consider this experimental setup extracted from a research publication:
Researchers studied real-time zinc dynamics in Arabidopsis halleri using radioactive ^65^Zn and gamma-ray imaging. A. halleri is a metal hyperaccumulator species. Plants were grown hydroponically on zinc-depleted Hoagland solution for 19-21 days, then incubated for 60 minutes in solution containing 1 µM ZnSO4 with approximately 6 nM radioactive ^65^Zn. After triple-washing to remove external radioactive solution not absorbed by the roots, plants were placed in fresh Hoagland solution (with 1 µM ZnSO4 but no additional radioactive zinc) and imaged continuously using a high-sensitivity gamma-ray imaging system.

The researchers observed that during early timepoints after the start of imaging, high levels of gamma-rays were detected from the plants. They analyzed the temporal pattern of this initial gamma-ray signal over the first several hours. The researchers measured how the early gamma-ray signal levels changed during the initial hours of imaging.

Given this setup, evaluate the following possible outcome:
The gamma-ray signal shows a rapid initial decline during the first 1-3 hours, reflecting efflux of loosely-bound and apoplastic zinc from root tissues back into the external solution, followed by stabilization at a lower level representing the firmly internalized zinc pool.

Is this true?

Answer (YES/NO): YES